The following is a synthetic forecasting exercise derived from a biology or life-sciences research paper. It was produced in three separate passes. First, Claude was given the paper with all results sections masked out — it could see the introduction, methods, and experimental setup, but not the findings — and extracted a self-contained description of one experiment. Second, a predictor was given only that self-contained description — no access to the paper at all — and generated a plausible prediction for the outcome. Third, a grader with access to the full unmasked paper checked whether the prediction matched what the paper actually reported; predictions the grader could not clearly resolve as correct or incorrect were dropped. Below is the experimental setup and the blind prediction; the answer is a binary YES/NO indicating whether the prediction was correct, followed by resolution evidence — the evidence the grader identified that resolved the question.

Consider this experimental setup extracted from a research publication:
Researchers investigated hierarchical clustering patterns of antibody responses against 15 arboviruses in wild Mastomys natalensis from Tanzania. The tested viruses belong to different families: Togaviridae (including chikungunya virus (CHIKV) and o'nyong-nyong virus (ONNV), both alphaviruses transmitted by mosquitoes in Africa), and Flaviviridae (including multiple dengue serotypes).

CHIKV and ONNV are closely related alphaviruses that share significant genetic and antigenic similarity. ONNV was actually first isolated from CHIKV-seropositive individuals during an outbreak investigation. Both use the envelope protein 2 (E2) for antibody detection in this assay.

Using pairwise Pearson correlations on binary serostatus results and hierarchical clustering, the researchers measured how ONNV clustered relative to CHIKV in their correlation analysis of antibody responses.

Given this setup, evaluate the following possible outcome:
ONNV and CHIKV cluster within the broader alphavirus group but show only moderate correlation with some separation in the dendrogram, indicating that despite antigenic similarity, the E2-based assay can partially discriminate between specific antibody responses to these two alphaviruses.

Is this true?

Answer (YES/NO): NO